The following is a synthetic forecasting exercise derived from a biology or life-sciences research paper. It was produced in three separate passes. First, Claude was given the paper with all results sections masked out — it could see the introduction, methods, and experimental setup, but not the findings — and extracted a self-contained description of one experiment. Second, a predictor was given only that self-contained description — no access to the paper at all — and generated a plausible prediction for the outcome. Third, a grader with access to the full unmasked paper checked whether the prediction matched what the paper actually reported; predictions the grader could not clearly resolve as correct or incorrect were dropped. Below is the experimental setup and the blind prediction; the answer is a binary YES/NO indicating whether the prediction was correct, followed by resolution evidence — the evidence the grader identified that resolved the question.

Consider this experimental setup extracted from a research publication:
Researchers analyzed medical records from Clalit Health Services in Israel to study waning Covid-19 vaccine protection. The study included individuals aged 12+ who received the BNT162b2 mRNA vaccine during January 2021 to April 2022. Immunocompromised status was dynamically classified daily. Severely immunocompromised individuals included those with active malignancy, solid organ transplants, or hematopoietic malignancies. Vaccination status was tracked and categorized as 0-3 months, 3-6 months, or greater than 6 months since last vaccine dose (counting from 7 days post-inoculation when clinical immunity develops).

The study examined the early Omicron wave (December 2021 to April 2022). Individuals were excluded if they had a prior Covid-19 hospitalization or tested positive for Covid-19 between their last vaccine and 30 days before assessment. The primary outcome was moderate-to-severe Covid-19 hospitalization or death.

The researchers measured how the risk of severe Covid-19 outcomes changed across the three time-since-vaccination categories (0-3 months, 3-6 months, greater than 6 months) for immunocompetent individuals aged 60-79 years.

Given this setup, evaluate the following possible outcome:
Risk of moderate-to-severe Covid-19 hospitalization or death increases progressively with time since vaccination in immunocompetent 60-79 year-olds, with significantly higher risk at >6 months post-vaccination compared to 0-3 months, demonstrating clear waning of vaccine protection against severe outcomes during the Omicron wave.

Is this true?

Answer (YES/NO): YES